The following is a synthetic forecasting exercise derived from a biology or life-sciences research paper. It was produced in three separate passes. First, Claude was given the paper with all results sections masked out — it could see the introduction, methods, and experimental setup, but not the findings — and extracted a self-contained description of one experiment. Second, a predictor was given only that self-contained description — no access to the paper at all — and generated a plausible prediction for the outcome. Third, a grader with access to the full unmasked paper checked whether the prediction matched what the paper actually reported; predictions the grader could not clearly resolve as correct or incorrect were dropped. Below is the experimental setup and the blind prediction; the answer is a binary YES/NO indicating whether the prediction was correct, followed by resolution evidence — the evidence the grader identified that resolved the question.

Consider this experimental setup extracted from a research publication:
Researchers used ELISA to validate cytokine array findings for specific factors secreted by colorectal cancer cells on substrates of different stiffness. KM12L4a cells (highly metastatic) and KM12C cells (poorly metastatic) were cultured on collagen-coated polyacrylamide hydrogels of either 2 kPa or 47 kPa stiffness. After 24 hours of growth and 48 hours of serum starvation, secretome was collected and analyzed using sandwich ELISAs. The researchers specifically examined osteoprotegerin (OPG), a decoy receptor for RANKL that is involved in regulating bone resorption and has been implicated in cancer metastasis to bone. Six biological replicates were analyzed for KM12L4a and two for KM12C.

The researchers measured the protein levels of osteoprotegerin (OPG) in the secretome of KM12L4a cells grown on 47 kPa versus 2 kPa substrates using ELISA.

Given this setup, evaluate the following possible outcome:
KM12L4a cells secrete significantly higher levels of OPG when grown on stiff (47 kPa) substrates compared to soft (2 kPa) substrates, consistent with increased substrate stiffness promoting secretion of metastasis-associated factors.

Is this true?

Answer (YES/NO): NO